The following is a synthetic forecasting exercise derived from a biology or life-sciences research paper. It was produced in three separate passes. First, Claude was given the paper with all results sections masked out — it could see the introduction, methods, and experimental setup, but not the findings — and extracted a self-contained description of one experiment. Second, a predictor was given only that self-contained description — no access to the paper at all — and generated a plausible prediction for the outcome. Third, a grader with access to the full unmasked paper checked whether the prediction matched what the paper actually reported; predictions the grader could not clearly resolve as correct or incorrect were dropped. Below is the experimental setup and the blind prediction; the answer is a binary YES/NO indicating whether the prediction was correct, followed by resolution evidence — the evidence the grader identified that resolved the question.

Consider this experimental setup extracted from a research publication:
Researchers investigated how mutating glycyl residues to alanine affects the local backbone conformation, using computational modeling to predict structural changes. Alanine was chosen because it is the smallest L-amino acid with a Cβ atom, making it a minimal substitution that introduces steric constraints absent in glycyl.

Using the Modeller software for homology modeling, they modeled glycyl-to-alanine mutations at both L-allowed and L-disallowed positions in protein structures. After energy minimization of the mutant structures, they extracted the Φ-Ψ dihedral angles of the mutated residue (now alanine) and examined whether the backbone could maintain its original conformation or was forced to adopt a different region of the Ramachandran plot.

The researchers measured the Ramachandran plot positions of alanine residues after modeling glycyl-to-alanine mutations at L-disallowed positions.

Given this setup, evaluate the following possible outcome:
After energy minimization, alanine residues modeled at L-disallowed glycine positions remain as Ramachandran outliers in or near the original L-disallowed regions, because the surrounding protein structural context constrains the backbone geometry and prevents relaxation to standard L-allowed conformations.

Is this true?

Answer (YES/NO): YES